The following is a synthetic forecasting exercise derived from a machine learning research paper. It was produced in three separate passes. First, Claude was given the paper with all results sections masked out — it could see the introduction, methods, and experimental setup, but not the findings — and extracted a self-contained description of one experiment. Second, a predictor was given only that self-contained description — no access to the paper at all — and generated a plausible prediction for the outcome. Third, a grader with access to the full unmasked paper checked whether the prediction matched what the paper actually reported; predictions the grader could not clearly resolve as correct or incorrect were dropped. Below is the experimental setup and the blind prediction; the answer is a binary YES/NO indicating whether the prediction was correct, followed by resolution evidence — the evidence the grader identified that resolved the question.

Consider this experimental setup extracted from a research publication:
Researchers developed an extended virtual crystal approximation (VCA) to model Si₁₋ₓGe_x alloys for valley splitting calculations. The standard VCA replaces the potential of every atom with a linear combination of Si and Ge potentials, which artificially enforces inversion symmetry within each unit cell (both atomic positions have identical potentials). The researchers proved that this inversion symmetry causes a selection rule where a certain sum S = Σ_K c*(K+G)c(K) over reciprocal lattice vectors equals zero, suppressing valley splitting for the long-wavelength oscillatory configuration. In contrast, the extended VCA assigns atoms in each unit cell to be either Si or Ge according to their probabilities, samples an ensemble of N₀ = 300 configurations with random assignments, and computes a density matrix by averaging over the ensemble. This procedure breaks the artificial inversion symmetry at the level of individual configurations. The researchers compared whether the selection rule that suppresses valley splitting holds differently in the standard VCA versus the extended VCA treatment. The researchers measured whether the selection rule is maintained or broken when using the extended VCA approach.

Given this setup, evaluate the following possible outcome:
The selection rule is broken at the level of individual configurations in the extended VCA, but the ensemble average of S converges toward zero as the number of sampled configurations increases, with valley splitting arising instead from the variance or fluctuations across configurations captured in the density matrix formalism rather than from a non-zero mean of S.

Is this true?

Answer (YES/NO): YES